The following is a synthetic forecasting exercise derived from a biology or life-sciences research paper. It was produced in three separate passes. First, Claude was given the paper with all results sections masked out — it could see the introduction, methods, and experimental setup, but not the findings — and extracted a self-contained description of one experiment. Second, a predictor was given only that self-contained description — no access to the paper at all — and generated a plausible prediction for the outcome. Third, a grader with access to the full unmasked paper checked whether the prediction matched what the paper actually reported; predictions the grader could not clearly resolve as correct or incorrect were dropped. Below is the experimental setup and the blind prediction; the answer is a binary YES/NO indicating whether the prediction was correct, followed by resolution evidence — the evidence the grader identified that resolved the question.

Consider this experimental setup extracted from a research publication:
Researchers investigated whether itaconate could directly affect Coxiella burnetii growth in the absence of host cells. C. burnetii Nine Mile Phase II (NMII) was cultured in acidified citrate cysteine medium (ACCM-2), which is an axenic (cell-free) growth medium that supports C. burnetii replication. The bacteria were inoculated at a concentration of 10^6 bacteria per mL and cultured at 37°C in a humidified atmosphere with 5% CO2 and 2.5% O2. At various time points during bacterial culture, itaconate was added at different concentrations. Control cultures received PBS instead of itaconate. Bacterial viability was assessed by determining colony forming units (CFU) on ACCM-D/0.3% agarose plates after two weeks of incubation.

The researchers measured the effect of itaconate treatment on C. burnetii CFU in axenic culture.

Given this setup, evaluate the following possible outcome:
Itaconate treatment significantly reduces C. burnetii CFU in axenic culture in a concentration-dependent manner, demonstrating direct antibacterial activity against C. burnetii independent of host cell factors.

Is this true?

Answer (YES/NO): YES